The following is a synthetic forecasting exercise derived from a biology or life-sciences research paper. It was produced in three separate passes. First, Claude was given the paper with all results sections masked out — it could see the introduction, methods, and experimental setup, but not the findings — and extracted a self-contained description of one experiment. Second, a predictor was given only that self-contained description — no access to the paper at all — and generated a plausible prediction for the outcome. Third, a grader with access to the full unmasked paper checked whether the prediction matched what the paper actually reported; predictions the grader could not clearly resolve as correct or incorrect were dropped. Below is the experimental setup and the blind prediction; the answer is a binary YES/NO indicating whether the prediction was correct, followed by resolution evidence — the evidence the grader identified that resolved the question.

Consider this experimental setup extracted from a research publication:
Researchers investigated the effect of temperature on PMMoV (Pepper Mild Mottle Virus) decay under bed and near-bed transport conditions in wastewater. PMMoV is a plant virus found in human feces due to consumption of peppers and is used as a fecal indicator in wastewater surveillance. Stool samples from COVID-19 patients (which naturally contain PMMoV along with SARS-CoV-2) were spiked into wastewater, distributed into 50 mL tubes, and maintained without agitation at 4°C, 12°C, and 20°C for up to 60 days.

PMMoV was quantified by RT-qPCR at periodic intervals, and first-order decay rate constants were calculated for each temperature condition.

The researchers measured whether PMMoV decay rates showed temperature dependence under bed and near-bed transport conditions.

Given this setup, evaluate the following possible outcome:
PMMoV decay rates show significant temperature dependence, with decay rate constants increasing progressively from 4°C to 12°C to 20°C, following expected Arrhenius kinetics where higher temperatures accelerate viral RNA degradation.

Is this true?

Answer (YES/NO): YES